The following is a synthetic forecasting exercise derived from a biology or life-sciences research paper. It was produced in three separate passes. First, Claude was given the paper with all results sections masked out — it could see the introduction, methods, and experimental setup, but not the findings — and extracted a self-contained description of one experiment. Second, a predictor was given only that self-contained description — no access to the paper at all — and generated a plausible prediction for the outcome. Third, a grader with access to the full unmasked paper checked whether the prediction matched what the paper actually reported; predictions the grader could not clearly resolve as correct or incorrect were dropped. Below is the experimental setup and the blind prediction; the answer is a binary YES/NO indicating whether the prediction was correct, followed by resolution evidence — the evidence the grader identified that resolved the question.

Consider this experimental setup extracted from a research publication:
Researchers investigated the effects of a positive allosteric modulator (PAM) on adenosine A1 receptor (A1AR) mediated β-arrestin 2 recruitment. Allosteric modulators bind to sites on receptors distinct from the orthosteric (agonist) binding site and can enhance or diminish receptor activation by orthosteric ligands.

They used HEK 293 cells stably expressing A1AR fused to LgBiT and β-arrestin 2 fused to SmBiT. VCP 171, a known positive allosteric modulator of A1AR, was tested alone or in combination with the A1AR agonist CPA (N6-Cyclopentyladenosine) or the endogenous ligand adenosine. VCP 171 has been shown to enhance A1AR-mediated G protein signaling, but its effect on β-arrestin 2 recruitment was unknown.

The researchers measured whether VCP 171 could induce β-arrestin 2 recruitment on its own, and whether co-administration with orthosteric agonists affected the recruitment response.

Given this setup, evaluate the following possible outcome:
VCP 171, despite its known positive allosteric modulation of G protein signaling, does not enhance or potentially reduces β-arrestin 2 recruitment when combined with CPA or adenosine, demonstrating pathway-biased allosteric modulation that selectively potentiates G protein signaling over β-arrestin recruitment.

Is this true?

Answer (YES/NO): NO